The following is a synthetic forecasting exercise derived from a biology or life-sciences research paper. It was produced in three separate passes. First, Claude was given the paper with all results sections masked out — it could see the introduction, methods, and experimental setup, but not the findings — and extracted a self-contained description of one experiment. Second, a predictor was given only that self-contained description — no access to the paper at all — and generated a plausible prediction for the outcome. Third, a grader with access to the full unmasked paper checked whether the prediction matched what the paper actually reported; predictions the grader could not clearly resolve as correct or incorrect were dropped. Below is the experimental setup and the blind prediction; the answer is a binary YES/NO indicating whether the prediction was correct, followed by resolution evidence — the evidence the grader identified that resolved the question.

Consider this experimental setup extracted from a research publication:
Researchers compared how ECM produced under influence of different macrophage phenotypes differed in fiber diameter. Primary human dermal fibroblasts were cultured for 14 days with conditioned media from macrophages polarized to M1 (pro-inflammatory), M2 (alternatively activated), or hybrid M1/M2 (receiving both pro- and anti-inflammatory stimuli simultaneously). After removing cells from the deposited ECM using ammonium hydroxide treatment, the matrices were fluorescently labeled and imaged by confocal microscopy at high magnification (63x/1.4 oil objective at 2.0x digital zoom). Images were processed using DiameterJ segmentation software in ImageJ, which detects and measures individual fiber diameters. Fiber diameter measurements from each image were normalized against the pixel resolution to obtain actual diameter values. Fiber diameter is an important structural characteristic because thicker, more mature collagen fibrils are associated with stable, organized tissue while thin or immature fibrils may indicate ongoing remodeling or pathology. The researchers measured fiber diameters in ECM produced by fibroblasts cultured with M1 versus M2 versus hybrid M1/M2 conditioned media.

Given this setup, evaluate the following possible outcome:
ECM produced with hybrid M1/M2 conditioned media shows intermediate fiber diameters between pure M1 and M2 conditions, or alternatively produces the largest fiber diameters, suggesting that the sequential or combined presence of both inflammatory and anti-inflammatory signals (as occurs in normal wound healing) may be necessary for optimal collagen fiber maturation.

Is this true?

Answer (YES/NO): YES